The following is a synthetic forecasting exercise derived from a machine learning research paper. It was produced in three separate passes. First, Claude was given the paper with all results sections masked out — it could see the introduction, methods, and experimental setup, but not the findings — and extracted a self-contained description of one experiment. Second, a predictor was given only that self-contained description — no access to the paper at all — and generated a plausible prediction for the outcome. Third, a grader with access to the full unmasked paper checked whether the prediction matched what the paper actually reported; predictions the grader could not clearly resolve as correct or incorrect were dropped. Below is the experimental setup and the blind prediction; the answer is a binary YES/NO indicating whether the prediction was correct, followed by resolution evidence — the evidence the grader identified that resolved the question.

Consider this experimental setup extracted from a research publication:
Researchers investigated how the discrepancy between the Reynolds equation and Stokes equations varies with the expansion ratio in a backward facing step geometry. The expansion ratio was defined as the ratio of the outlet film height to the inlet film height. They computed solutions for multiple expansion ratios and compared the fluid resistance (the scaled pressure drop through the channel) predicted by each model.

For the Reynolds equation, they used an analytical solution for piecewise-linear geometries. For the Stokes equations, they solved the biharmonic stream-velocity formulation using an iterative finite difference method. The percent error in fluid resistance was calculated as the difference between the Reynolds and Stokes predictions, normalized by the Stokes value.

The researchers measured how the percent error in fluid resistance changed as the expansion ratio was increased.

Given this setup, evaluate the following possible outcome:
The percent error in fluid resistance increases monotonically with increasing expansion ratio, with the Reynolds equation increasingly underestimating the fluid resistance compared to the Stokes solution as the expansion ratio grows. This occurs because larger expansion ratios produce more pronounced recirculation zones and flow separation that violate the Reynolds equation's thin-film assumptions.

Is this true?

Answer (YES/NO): YES